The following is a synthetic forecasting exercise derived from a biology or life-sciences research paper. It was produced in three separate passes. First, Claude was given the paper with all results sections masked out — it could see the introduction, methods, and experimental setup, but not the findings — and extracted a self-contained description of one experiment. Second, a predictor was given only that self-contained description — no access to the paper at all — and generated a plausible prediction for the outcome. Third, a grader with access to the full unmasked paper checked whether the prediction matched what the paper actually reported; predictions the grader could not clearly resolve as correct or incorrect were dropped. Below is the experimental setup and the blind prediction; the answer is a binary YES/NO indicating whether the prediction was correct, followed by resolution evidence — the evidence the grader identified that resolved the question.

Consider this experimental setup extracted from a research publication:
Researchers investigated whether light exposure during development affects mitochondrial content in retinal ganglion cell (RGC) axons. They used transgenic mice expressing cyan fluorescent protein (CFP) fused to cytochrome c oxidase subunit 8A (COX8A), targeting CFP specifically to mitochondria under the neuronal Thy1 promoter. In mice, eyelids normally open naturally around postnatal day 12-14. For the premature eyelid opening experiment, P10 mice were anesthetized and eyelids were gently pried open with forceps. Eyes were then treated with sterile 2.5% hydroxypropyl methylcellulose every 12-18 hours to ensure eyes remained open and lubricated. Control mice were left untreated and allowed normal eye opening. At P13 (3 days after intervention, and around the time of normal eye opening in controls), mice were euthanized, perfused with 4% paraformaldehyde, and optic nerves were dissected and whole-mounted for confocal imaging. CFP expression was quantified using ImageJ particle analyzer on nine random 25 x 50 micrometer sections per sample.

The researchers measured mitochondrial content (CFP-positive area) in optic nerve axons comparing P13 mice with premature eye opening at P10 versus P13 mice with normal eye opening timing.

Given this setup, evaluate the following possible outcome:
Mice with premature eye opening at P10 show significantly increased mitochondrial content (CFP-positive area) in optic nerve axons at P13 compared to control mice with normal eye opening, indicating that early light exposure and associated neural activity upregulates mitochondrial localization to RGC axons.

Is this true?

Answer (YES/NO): YES